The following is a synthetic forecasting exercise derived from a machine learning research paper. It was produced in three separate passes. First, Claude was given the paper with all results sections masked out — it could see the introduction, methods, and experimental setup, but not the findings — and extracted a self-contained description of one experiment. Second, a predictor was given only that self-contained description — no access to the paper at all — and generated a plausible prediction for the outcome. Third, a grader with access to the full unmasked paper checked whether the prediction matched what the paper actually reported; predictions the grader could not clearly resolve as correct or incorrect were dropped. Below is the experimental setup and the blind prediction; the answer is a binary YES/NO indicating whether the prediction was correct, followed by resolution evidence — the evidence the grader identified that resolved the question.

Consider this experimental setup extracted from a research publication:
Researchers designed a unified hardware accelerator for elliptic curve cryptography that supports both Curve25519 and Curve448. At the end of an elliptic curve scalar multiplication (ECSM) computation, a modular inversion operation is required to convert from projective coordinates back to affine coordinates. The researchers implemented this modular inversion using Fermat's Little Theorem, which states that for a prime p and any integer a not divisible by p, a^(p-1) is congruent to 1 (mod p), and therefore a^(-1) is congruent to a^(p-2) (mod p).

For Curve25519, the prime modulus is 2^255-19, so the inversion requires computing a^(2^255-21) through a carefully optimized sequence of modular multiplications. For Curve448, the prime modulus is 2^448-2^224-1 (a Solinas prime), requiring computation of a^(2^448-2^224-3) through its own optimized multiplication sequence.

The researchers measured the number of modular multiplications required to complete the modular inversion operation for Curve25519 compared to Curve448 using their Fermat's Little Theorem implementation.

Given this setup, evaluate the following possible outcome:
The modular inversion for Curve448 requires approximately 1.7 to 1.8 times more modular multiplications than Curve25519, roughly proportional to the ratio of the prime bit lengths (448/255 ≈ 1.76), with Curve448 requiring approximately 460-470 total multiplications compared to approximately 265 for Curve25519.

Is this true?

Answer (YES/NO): YES